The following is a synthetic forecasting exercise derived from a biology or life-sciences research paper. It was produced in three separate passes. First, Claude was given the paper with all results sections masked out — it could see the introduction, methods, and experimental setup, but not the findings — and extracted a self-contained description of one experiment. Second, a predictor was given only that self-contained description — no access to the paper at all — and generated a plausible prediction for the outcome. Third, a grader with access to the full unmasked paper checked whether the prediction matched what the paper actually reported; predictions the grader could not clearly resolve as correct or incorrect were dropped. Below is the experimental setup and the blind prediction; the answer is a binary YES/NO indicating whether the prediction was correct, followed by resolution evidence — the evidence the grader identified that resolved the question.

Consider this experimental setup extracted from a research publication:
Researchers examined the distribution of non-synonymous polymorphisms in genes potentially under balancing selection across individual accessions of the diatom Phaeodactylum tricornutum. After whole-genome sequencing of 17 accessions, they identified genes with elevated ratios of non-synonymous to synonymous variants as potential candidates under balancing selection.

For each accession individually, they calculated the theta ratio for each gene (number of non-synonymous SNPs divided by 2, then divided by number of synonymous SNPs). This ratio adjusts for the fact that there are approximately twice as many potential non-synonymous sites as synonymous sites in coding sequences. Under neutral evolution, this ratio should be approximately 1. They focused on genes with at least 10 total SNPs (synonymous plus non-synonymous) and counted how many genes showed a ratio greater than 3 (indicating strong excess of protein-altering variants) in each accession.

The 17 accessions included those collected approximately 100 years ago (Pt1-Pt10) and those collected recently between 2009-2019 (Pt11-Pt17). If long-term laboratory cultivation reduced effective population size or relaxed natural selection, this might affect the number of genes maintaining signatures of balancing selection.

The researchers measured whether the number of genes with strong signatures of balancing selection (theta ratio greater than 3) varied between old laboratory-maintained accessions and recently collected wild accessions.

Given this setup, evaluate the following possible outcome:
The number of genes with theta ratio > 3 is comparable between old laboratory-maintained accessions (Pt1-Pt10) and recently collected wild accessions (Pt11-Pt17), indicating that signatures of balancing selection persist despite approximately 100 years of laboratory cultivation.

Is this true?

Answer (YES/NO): YES